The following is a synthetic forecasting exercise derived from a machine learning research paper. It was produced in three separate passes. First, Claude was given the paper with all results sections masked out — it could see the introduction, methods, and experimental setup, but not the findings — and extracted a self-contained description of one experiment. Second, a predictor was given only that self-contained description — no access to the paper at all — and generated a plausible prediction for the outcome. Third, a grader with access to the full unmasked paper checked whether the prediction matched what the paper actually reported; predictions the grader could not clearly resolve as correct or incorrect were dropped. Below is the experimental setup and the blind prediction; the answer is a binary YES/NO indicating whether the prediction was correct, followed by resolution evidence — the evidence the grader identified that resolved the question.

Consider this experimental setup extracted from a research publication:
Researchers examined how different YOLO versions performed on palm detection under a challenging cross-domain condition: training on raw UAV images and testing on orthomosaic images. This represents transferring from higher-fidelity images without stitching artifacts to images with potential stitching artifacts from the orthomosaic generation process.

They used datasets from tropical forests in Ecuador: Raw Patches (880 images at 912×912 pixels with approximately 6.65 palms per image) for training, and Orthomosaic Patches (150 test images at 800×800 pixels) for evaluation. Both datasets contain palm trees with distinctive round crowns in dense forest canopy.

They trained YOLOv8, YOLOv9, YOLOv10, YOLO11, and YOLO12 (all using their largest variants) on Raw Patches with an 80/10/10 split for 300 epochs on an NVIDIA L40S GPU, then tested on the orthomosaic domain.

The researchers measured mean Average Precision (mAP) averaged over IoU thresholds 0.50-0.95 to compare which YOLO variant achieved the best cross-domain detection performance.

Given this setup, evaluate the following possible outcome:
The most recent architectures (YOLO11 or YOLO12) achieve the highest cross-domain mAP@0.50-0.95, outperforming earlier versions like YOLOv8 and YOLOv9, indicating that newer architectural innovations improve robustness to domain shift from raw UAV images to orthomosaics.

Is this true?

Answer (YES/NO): NO